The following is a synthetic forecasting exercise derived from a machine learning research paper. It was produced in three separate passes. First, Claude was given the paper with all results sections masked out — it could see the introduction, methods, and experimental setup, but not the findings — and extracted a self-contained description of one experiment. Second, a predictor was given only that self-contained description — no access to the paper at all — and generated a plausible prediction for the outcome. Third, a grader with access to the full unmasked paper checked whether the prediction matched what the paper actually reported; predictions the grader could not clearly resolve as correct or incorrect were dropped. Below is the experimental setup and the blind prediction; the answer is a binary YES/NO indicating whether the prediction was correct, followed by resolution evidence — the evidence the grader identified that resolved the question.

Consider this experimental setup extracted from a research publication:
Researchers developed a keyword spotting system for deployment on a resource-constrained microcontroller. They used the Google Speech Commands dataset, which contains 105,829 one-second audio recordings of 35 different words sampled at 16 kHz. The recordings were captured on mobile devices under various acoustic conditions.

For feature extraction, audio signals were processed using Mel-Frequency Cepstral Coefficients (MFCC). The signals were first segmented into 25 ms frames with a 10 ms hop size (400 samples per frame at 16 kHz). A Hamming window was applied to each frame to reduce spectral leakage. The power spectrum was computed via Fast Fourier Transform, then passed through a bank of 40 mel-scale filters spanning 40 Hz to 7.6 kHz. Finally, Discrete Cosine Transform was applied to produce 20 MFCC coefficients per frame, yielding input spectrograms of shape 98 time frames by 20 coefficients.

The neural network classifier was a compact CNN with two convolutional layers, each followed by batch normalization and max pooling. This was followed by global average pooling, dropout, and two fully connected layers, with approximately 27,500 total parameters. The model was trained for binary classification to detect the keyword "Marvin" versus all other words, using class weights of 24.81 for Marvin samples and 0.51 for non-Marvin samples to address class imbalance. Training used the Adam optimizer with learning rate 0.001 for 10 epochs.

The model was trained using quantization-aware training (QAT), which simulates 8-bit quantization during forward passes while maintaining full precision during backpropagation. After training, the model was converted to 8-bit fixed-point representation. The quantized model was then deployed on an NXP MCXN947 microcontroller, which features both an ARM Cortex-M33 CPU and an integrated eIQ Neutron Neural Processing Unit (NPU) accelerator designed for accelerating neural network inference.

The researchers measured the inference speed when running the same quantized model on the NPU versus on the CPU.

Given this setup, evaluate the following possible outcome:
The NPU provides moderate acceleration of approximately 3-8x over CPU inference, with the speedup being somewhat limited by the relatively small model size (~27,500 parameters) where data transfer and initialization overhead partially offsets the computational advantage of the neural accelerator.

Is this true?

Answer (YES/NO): NO